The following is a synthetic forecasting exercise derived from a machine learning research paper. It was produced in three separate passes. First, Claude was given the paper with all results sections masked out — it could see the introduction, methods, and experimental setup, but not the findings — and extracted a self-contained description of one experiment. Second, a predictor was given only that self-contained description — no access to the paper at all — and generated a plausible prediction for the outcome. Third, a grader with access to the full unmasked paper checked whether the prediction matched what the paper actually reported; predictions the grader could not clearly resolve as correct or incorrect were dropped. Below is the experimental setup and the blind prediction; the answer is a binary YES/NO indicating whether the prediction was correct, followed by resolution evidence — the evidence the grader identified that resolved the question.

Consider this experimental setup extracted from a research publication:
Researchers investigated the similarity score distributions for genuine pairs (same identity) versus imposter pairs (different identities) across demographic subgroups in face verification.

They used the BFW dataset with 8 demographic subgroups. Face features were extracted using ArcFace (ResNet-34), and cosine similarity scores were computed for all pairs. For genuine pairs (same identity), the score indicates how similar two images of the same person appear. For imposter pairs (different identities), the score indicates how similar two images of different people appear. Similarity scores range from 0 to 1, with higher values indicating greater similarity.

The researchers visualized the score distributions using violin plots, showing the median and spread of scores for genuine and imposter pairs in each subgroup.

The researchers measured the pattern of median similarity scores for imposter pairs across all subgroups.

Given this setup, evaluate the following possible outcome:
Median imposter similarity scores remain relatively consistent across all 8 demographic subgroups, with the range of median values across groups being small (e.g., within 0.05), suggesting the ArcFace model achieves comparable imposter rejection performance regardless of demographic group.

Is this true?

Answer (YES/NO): YES